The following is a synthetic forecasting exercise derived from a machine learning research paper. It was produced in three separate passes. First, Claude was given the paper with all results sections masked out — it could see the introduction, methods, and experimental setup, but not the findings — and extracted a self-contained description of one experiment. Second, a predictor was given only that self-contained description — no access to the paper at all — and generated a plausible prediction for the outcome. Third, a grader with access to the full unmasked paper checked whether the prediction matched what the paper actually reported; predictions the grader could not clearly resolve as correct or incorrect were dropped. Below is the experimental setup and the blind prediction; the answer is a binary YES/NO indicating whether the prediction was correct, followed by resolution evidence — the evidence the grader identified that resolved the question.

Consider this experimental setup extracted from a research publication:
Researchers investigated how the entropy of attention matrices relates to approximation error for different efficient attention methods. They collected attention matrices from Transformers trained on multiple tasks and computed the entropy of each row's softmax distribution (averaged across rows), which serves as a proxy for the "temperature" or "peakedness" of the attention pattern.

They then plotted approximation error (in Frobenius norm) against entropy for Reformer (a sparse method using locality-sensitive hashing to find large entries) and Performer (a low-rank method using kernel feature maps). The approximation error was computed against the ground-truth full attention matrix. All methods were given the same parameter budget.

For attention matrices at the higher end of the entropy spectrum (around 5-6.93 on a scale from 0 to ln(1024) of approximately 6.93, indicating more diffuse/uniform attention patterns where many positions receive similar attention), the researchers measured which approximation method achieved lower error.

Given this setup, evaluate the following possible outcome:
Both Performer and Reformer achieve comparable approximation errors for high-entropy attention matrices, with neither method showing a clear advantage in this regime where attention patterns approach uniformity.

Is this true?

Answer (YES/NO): NO